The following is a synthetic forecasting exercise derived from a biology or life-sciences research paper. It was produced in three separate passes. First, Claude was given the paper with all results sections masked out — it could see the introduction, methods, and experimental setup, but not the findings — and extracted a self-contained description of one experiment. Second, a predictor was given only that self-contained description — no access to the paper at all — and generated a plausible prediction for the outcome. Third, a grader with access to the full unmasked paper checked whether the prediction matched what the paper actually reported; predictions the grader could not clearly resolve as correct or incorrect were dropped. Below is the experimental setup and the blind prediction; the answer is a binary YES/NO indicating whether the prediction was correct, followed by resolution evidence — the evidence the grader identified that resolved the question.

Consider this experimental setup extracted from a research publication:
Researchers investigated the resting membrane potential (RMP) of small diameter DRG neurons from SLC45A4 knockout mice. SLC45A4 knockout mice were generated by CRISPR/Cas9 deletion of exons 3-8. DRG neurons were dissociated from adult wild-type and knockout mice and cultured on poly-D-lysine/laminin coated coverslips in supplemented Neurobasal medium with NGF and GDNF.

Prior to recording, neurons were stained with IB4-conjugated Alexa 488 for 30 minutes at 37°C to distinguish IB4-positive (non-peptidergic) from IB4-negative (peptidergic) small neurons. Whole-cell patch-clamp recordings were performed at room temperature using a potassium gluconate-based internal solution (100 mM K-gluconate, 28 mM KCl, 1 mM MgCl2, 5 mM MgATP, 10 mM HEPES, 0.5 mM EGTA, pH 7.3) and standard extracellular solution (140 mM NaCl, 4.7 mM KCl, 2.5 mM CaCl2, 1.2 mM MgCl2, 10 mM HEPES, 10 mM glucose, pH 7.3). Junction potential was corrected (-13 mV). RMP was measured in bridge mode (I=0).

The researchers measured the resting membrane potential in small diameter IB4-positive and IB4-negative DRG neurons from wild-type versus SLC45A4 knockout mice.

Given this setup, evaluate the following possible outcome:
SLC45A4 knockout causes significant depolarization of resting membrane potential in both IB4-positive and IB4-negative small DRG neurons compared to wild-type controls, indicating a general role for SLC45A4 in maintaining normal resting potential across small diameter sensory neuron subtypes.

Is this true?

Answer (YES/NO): NO